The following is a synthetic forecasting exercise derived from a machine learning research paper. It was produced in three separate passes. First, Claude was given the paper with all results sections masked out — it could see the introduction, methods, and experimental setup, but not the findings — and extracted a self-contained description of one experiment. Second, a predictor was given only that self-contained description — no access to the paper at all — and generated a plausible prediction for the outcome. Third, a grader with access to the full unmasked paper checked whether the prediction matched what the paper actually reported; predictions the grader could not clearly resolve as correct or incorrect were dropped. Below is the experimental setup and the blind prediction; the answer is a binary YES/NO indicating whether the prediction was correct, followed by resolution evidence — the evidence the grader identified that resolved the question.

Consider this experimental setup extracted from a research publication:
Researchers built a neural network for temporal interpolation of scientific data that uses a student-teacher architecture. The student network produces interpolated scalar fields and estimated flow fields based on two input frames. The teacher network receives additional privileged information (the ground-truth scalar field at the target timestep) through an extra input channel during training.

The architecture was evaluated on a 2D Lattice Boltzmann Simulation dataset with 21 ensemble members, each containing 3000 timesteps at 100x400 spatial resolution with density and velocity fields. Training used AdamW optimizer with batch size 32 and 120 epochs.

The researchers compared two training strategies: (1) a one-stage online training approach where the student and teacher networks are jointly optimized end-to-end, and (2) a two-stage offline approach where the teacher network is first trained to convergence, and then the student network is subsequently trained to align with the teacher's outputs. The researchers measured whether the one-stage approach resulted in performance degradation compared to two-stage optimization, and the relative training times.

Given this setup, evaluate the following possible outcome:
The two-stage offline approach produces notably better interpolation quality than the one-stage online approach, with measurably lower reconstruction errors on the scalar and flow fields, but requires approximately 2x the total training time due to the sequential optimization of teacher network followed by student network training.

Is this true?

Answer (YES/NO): NO